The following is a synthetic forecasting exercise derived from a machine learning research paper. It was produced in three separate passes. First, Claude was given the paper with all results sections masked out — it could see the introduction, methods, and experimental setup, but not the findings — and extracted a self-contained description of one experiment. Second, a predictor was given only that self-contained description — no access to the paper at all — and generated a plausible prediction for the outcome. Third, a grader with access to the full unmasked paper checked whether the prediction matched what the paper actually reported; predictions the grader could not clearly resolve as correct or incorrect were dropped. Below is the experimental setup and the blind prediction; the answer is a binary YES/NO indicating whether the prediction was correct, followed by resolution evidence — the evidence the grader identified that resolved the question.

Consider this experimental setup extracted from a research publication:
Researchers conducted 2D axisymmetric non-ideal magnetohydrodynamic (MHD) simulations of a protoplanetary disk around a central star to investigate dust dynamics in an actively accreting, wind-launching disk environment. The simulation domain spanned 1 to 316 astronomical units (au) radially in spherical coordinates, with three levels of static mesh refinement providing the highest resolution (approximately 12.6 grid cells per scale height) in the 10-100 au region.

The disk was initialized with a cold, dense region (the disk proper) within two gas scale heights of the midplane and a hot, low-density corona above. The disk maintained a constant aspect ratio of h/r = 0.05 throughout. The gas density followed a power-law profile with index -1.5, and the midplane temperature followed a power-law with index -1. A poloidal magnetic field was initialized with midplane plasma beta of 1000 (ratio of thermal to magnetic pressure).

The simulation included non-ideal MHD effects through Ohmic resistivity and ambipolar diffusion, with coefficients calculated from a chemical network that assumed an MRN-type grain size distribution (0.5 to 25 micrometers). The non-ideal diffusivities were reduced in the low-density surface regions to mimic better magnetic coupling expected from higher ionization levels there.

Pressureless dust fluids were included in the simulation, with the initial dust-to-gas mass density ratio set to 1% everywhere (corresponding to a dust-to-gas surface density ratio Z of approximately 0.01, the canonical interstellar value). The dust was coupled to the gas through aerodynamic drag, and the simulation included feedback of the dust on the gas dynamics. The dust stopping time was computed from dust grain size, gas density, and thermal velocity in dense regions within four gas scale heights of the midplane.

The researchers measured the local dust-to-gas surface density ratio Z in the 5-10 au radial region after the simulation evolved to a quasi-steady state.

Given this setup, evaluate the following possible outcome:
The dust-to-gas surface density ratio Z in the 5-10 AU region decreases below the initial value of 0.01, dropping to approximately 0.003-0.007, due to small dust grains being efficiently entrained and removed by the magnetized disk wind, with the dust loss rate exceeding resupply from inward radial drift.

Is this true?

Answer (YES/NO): NO